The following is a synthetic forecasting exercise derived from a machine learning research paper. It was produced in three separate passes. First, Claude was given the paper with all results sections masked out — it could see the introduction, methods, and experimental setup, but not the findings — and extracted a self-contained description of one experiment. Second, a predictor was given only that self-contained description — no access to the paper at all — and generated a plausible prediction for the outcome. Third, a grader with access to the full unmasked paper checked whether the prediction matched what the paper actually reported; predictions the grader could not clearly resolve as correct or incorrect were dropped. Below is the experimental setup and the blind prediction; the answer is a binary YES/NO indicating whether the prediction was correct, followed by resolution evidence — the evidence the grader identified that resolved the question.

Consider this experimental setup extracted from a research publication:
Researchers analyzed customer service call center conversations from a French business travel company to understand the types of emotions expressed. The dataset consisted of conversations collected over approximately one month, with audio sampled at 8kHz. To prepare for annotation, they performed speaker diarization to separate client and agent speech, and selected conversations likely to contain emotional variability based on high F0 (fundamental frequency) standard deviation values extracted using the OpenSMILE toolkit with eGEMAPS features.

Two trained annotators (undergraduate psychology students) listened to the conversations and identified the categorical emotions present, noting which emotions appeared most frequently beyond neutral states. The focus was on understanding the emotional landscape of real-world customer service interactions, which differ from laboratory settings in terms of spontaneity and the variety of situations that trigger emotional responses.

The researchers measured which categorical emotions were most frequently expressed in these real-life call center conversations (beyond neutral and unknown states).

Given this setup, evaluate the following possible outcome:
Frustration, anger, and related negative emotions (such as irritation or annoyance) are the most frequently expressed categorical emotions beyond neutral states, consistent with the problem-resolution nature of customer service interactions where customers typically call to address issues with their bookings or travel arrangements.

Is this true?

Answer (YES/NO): NO